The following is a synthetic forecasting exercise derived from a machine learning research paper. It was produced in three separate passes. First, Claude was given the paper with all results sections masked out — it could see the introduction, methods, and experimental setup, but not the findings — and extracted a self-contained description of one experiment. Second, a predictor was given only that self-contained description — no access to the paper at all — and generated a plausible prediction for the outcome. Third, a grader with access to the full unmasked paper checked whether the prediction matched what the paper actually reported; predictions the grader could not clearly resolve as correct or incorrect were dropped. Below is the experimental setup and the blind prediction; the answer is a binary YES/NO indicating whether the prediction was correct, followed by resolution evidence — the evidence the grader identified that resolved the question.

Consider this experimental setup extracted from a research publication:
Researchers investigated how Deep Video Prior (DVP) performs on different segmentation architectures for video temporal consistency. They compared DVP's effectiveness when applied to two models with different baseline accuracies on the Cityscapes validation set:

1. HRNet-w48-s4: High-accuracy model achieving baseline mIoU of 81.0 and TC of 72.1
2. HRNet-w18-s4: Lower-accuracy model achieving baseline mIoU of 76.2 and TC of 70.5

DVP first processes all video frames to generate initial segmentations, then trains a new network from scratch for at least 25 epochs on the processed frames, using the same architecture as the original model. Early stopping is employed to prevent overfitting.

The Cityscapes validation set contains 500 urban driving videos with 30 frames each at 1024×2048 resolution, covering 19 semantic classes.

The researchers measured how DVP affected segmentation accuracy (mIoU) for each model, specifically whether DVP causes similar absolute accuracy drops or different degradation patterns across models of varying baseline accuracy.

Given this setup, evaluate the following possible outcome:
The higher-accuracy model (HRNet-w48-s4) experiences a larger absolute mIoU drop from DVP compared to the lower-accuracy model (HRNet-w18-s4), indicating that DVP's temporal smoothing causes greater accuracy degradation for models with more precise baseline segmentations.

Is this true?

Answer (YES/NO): YES